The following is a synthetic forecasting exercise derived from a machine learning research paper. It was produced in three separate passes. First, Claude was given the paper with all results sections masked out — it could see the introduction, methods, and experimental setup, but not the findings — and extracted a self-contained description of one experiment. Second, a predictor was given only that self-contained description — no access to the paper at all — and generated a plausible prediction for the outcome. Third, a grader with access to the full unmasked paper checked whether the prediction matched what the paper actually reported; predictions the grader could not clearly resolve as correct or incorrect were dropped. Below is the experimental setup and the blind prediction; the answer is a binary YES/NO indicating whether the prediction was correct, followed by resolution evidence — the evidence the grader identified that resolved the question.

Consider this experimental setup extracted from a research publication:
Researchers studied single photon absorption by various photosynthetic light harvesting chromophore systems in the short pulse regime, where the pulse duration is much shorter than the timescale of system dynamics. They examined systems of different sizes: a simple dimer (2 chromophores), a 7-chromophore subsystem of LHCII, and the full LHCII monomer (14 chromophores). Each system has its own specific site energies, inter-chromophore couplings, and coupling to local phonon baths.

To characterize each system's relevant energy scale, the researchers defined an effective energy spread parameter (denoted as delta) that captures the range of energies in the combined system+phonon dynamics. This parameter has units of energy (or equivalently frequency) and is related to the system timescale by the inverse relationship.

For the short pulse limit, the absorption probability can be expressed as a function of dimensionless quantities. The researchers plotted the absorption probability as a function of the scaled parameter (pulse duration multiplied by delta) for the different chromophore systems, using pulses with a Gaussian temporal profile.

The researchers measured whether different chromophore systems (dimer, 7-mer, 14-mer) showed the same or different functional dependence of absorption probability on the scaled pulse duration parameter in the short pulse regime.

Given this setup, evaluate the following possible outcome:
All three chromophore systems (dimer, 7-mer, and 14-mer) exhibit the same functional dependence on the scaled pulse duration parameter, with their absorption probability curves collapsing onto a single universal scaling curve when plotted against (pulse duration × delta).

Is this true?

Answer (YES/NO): YES